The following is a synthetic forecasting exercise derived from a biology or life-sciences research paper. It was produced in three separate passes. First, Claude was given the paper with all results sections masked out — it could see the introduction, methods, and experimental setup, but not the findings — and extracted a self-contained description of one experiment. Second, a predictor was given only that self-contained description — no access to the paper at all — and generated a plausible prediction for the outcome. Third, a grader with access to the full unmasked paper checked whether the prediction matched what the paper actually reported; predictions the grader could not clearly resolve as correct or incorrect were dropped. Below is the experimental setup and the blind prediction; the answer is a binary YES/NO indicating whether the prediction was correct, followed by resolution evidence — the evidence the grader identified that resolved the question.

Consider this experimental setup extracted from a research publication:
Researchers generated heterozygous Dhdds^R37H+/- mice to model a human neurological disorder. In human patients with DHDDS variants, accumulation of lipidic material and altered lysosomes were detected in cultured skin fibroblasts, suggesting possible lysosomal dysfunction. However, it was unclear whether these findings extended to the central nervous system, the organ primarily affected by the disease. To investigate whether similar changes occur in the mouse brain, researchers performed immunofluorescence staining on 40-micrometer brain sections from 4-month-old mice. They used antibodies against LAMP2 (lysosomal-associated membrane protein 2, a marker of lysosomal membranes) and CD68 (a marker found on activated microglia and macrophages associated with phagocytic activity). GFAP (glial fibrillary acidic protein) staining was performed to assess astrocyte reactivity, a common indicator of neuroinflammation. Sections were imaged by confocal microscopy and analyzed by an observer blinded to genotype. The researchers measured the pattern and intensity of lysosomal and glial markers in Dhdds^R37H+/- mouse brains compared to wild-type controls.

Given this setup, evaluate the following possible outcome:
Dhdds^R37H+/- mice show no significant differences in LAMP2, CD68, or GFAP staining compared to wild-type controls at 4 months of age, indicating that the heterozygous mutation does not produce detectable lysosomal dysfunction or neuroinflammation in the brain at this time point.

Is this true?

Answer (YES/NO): NO